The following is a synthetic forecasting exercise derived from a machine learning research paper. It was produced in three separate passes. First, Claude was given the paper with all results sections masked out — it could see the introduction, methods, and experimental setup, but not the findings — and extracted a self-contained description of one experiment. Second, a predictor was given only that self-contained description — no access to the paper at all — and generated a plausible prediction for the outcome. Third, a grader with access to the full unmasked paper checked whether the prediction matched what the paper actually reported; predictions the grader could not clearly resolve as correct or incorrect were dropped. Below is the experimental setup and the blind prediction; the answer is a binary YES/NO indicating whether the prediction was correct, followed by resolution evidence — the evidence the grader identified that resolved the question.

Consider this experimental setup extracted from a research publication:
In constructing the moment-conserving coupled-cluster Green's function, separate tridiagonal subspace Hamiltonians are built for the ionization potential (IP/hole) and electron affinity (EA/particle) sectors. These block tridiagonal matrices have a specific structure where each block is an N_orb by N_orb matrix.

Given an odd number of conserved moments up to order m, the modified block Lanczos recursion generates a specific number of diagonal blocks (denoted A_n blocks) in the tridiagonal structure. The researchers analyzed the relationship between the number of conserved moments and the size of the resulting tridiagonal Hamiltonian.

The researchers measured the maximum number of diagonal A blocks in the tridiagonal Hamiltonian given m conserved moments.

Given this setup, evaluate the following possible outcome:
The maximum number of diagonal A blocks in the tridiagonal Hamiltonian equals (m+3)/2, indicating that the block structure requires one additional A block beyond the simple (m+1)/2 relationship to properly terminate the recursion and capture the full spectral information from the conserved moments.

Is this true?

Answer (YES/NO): NO